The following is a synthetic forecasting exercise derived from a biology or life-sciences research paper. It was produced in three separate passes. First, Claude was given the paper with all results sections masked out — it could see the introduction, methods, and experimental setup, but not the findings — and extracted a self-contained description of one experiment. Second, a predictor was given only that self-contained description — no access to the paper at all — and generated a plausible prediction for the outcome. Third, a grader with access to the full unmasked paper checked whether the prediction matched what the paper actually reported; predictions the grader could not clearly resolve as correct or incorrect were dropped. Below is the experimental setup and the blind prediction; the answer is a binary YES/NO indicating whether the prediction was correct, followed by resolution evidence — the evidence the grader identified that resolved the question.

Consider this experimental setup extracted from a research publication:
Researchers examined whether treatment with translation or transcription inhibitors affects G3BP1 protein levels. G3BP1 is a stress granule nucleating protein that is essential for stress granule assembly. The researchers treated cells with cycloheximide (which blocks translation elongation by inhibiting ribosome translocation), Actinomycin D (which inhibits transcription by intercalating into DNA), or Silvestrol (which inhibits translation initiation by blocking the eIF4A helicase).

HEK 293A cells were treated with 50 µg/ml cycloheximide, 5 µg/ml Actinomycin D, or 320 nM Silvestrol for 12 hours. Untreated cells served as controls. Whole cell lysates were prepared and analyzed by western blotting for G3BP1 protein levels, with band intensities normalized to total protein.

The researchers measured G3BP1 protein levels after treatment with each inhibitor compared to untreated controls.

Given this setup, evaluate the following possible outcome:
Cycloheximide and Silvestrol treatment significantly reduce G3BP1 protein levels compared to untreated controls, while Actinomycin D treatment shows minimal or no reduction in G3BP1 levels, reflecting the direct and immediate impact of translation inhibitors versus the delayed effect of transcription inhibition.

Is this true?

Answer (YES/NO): NO